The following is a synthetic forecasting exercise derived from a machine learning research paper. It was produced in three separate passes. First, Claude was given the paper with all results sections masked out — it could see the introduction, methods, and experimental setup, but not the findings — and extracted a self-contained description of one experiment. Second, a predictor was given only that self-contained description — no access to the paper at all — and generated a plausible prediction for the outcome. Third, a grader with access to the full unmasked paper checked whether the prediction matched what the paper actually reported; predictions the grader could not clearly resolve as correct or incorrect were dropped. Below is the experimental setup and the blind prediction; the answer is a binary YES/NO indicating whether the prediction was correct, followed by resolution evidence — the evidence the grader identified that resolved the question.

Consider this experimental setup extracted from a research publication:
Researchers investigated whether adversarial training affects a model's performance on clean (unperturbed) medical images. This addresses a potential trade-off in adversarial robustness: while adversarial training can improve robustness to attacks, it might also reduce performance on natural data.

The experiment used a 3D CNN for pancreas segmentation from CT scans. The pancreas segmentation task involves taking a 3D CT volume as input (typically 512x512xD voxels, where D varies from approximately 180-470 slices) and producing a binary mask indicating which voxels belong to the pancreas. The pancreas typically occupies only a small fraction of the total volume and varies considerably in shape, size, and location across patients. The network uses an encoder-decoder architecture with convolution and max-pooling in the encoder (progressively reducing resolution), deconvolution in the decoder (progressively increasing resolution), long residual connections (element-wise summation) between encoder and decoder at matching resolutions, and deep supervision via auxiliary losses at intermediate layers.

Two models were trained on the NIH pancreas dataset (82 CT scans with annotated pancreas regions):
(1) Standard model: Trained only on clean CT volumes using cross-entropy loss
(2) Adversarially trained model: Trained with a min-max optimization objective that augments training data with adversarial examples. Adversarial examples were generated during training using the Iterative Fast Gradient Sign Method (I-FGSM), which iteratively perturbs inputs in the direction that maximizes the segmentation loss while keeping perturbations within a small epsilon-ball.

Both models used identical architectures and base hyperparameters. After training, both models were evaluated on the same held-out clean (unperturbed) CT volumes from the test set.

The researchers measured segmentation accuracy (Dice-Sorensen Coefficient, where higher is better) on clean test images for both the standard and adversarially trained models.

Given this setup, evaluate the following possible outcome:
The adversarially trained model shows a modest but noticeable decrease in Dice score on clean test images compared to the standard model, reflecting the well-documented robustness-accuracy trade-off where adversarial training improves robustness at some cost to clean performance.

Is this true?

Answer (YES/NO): NO